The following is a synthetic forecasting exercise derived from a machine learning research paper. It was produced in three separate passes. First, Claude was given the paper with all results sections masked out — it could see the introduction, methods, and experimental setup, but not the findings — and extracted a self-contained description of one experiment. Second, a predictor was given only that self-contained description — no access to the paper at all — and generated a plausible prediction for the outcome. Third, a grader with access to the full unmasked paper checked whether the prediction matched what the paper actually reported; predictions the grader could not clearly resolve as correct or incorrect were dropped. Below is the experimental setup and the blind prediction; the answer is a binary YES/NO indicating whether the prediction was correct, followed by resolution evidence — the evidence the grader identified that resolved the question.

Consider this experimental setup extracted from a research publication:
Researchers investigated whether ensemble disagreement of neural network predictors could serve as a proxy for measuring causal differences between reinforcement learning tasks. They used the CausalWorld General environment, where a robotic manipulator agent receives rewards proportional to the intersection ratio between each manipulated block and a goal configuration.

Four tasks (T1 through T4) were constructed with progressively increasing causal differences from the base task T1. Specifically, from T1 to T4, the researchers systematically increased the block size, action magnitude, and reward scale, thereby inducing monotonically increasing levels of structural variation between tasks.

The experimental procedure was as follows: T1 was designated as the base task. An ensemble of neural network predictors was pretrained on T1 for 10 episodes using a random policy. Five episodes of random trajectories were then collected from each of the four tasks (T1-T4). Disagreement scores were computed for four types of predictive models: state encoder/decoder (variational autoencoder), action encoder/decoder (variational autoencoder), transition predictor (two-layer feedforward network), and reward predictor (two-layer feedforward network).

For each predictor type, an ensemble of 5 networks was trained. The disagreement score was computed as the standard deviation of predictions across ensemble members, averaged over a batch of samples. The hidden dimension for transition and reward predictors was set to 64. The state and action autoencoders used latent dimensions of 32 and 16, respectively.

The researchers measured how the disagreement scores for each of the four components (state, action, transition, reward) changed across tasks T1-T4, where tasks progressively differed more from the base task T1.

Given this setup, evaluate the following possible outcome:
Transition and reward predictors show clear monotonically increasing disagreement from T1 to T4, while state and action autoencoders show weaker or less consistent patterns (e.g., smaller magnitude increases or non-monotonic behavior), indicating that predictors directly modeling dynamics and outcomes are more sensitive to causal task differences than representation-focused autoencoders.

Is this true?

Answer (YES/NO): NO